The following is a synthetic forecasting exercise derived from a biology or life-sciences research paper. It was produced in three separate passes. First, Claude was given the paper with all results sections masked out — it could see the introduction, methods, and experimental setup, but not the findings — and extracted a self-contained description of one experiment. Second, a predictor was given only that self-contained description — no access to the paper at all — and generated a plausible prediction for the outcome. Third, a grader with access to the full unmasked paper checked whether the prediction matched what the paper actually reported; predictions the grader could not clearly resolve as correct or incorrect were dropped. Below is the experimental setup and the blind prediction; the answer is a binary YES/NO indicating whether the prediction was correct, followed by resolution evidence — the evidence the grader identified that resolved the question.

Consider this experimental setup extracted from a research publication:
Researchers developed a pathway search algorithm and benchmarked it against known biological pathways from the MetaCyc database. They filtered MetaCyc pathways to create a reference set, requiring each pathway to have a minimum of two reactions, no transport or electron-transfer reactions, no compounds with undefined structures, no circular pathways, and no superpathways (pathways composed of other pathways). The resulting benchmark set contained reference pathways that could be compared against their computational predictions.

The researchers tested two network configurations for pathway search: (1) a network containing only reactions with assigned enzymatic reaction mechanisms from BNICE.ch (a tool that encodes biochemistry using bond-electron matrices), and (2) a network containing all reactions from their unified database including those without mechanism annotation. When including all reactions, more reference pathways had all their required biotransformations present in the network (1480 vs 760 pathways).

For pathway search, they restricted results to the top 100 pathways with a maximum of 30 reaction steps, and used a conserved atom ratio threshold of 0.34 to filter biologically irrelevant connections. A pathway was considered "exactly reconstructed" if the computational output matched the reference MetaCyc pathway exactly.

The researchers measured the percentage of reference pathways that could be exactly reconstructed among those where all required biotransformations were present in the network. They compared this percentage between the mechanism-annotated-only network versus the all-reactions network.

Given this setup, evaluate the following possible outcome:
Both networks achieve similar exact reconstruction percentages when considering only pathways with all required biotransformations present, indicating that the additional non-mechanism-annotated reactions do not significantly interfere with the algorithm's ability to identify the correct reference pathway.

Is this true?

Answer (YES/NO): NO